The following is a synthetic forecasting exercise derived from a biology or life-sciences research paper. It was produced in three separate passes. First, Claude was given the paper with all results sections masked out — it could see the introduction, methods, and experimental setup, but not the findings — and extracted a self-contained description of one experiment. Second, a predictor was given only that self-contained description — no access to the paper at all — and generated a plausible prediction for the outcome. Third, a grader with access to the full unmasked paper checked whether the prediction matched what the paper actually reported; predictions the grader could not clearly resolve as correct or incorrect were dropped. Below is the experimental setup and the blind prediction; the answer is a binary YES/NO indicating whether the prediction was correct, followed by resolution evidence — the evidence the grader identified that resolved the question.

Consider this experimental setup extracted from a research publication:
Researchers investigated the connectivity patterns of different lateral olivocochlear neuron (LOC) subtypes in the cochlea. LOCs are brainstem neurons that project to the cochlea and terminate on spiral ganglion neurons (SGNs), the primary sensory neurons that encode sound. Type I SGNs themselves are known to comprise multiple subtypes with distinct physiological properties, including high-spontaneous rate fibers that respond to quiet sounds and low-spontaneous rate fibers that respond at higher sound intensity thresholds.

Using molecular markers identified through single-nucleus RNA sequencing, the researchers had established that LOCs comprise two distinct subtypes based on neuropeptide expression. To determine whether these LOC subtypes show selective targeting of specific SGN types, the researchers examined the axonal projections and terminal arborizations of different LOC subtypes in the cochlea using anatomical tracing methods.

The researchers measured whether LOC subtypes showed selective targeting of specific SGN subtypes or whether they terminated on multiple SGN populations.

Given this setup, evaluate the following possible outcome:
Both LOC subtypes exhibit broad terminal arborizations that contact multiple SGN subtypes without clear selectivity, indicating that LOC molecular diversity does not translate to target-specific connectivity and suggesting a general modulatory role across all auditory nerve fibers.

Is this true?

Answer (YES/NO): YES